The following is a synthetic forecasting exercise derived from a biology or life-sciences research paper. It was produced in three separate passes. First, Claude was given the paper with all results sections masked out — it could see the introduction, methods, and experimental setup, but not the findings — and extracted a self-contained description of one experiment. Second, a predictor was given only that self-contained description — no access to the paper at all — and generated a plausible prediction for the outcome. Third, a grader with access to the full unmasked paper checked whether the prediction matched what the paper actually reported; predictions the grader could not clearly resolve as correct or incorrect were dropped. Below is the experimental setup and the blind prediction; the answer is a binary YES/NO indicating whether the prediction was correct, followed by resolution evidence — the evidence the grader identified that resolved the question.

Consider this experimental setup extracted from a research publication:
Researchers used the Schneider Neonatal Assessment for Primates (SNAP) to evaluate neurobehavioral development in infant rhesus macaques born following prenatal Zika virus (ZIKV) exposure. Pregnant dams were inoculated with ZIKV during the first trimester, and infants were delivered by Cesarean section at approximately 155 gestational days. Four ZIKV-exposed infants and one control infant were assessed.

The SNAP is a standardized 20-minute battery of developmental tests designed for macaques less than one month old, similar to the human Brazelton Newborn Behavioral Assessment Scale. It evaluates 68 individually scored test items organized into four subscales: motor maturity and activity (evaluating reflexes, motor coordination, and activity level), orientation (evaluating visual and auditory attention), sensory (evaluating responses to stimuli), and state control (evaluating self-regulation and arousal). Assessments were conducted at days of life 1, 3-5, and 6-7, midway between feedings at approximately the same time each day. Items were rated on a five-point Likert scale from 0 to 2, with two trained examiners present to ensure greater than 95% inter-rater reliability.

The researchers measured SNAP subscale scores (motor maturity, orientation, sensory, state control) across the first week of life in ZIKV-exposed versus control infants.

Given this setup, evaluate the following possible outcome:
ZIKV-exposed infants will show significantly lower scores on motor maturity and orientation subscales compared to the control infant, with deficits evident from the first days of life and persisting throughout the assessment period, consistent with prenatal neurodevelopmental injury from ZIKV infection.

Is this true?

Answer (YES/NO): NO